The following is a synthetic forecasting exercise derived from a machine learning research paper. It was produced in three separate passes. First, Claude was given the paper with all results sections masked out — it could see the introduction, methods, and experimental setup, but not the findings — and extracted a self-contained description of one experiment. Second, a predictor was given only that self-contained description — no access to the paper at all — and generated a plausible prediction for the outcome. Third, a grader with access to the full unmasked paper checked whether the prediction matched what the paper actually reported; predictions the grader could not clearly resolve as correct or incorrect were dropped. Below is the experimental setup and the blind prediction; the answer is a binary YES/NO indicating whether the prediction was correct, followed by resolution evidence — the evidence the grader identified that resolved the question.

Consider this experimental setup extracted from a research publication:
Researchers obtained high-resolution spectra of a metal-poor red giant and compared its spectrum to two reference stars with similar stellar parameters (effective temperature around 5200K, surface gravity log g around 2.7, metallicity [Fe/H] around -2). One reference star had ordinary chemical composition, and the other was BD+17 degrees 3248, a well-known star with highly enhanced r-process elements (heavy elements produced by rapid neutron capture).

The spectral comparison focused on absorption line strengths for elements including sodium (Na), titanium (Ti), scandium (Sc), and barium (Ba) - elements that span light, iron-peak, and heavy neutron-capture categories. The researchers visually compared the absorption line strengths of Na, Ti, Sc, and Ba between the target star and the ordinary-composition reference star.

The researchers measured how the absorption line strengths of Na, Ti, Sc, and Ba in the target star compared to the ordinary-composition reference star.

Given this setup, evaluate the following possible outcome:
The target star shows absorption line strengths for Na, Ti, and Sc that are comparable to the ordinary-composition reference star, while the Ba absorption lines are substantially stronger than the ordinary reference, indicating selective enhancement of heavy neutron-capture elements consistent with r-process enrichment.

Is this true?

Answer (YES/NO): NO